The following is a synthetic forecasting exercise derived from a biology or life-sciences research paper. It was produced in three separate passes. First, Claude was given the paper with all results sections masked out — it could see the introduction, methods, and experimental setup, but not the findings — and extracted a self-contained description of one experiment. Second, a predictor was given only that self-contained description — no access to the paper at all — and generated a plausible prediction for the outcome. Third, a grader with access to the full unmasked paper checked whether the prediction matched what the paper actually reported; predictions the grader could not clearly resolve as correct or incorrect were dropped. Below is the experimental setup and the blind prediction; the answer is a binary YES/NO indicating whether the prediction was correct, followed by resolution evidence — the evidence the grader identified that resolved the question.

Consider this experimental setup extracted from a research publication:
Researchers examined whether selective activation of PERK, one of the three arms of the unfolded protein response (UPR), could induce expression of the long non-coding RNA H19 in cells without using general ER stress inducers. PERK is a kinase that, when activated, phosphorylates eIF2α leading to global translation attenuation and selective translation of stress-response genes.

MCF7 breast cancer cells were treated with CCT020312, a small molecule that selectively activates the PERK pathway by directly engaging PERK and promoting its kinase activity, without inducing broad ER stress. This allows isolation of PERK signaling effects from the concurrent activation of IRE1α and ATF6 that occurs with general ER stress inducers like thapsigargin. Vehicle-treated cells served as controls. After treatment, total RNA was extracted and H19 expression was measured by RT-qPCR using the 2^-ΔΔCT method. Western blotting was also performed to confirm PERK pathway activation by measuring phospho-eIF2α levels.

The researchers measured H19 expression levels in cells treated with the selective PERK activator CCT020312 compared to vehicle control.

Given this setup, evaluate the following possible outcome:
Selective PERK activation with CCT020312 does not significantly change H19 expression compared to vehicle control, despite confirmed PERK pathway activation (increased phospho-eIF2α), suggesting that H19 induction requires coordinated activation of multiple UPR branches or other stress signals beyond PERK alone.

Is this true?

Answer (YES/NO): NO